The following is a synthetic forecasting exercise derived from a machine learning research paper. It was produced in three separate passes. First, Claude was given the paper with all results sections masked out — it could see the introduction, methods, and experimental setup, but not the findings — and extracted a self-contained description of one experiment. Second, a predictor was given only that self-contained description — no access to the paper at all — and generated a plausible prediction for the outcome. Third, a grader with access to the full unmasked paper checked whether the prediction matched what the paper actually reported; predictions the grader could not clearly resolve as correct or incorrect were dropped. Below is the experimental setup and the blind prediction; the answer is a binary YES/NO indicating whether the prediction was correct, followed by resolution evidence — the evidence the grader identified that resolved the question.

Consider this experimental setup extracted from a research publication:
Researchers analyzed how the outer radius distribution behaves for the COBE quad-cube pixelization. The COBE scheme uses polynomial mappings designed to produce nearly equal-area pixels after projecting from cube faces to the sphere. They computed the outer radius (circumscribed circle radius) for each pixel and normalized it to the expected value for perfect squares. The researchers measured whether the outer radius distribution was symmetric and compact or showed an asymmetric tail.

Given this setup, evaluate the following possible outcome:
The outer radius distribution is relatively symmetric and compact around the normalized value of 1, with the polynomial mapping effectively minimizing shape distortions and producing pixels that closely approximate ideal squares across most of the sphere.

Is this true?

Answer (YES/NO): NO